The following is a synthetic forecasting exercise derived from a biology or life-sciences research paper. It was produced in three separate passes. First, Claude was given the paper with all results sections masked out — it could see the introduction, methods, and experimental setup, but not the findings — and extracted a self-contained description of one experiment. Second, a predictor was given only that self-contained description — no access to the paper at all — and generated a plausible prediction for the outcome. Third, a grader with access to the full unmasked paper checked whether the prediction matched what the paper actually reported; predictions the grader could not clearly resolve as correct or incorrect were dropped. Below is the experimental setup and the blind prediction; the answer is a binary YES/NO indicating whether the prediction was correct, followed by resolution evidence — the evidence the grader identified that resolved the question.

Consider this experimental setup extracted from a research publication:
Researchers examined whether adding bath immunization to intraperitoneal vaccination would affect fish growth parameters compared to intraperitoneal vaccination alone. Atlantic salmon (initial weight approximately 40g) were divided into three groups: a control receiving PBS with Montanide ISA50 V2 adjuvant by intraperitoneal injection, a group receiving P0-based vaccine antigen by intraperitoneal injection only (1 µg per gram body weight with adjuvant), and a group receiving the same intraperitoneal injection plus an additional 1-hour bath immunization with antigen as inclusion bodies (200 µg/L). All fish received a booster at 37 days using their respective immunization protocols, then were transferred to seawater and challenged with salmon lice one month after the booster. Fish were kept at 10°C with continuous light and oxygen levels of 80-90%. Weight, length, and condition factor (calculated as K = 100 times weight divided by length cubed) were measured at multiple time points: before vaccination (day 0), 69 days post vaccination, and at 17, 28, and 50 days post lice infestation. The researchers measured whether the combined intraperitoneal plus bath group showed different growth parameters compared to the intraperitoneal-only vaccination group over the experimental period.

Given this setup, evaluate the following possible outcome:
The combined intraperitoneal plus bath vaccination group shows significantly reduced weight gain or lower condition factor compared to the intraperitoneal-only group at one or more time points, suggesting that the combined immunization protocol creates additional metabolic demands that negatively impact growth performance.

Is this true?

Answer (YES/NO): NO